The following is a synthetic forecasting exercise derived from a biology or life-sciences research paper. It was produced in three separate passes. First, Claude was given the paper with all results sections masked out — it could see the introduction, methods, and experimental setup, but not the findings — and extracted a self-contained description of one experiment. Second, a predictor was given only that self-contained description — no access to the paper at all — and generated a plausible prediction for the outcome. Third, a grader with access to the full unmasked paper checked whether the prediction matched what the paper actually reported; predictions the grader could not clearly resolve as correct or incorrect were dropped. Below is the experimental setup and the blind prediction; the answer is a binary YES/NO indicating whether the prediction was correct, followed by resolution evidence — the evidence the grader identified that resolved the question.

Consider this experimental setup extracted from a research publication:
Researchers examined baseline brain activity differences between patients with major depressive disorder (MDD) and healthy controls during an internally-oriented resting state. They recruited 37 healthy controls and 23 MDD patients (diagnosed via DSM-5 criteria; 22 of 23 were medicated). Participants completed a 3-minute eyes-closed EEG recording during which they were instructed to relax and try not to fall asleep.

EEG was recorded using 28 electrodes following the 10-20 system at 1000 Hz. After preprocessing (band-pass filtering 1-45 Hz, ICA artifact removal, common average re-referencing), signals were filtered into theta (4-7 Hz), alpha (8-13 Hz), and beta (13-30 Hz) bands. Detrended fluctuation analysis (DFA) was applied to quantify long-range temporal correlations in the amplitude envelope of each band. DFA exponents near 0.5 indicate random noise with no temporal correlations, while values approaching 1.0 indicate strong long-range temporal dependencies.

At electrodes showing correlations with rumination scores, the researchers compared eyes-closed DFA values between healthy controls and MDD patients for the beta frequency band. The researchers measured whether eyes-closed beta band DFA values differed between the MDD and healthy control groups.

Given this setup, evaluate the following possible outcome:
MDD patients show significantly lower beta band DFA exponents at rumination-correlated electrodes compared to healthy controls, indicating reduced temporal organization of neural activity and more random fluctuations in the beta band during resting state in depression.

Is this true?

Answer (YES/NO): YES